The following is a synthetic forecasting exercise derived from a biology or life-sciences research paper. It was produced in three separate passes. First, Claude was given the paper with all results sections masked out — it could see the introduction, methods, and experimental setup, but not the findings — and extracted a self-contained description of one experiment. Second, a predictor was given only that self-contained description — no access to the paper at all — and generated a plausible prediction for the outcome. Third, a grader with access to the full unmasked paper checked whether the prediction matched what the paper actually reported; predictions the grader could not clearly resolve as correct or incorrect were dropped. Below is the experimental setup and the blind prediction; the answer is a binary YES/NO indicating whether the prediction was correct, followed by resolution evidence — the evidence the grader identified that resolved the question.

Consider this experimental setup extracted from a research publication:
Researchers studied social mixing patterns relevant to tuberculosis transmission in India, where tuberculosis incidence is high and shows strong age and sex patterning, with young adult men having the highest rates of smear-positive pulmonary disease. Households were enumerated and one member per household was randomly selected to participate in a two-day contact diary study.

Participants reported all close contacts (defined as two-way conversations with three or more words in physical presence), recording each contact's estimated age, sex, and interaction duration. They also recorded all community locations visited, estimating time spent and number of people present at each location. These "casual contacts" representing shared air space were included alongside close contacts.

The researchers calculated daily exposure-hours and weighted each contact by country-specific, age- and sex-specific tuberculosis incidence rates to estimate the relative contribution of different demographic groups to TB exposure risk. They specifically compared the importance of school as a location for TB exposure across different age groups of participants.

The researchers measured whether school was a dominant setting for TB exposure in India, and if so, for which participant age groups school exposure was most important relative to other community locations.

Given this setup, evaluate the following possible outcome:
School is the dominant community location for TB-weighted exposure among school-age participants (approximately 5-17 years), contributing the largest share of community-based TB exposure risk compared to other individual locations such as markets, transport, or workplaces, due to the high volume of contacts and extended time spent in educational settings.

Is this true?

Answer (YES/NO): YES